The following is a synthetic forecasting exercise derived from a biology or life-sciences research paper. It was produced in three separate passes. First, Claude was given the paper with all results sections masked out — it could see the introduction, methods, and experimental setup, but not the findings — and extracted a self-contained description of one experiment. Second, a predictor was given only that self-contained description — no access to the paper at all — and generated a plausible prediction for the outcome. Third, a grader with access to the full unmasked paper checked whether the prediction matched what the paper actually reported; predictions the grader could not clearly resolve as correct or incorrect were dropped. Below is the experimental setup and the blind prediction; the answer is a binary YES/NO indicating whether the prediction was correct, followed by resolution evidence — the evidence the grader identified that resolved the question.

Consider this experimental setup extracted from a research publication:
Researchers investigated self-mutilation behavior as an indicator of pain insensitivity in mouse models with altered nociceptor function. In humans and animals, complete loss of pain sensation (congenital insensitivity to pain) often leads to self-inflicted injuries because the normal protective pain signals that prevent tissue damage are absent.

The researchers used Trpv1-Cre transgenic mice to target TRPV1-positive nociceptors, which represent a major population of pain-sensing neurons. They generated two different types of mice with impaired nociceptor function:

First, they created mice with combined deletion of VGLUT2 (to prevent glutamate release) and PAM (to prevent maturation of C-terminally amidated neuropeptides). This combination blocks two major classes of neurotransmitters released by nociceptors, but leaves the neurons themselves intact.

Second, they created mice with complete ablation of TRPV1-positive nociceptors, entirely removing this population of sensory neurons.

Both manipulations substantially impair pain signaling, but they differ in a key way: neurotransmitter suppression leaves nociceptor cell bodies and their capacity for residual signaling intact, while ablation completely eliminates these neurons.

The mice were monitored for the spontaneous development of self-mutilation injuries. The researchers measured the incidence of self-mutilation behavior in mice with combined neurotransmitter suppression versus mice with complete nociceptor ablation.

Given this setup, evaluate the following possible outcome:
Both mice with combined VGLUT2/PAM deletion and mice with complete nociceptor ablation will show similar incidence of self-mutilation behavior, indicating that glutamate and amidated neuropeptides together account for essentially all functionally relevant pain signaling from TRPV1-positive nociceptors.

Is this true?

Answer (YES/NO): NO